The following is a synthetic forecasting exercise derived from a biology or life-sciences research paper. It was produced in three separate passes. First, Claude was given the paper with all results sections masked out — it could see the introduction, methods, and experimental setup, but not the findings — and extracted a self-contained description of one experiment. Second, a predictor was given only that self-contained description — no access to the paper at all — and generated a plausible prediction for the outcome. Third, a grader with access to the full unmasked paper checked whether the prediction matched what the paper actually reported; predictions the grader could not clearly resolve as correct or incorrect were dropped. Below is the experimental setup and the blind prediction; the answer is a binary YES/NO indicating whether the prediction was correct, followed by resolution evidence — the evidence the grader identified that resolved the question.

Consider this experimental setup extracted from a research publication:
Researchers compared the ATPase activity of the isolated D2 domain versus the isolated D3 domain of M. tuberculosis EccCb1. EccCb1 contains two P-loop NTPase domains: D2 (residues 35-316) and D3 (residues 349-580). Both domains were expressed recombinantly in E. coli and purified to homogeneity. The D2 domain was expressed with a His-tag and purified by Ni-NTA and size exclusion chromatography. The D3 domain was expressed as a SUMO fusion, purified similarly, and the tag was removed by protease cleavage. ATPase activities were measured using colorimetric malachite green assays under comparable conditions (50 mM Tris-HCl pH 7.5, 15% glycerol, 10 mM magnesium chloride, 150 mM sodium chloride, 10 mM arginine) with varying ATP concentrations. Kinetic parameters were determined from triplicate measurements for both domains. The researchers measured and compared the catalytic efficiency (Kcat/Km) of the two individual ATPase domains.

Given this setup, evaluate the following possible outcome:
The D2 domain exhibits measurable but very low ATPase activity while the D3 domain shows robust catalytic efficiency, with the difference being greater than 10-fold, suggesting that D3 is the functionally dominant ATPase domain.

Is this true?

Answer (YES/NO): NO